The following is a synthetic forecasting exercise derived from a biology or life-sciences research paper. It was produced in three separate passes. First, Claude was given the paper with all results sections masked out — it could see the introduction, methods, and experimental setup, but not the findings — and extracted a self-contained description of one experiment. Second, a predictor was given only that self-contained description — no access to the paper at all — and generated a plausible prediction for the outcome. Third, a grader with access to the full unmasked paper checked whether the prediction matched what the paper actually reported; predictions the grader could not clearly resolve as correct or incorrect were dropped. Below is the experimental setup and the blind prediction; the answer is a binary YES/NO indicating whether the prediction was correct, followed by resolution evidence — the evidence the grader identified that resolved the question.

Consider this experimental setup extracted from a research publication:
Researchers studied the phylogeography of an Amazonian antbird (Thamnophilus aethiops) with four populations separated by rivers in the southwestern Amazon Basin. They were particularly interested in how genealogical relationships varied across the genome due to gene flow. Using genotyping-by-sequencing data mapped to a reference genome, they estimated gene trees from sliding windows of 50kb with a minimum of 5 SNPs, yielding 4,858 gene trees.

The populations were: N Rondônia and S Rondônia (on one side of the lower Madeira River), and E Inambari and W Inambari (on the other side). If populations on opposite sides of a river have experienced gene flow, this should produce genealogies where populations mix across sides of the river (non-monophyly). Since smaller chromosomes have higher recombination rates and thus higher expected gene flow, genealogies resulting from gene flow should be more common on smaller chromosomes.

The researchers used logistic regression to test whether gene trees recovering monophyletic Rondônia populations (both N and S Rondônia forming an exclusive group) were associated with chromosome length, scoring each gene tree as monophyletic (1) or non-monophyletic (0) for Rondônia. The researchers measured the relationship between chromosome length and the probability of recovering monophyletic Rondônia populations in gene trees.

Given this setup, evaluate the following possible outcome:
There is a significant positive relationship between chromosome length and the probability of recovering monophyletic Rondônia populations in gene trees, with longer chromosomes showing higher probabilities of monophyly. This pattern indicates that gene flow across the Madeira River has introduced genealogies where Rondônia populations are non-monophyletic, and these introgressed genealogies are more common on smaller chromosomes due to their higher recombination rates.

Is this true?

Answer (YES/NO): NO